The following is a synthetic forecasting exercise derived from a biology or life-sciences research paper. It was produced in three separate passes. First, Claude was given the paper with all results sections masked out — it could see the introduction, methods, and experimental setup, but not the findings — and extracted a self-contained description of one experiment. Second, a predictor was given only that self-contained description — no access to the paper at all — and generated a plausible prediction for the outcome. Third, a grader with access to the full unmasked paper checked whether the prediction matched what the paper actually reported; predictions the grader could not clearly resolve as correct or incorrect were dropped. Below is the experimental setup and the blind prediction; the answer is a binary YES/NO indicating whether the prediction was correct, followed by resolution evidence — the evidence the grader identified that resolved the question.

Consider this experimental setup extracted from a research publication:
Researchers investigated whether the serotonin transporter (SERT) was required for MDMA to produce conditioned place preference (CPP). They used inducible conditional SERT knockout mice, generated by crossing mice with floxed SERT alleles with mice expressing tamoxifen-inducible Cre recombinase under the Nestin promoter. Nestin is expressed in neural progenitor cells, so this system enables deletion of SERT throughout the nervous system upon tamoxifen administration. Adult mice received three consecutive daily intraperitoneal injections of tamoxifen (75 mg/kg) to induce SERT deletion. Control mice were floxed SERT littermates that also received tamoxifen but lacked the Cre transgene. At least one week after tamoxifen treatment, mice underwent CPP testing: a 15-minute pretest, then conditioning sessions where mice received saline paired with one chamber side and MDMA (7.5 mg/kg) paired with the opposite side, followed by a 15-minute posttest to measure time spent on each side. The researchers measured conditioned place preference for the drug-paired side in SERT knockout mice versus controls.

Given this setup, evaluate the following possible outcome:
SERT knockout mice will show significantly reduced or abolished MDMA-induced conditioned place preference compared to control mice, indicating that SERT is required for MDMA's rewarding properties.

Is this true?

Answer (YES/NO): NO